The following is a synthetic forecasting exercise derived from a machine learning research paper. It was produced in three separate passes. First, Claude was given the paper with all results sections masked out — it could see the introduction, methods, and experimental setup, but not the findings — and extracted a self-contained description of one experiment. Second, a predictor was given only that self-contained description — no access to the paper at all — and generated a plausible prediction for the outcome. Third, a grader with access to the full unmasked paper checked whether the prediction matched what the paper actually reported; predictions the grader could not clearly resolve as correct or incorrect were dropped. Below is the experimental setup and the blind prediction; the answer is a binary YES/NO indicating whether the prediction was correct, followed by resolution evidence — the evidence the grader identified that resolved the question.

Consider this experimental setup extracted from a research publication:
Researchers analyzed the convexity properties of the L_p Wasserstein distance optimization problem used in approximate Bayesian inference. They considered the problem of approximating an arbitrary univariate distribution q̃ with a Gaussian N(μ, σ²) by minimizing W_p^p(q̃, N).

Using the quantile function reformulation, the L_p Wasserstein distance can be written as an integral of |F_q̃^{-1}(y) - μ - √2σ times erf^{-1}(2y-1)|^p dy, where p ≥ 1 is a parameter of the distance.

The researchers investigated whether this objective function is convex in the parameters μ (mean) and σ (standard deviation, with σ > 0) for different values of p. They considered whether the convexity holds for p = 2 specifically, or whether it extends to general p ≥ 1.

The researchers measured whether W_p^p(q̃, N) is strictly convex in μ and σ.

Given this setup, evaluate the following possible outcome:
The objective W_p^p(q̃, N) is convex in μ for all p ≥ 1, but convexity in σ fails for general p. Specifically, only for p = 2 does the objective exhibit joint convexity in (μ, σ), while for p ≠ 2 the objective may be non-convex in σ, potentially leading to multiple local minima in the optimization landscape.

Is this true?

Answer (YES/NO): NO